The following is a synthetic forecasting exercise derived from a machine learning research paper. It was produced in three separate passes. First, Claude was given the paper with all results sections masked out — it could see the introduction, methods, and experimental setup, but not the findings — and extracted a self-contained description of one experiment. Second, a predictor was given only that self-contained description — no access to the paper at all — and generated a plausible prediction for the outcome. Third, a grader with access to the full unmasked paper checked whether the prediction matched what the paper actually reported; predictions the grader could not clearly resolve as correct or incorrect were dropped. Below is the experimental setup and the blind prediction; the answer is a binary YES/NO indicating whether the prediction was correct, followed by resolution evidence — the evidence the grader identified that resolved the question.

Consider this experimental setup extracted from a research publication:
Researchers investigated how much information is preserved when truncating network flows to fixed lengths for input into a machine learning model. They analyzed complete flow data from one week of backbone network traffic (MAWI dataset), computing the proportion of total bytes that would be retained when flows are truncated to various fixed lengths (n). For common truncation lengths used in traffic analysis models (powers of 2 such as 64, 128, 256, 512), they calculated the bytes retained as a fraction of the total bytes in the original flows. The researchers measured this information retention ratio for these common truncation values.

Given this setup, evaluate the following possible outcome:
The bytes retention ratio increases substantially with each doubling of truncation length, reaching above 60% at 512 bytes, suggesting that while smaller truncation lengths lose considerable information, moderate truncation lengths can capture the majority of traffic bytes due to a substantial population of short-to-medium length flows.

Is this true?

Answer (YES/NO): NO